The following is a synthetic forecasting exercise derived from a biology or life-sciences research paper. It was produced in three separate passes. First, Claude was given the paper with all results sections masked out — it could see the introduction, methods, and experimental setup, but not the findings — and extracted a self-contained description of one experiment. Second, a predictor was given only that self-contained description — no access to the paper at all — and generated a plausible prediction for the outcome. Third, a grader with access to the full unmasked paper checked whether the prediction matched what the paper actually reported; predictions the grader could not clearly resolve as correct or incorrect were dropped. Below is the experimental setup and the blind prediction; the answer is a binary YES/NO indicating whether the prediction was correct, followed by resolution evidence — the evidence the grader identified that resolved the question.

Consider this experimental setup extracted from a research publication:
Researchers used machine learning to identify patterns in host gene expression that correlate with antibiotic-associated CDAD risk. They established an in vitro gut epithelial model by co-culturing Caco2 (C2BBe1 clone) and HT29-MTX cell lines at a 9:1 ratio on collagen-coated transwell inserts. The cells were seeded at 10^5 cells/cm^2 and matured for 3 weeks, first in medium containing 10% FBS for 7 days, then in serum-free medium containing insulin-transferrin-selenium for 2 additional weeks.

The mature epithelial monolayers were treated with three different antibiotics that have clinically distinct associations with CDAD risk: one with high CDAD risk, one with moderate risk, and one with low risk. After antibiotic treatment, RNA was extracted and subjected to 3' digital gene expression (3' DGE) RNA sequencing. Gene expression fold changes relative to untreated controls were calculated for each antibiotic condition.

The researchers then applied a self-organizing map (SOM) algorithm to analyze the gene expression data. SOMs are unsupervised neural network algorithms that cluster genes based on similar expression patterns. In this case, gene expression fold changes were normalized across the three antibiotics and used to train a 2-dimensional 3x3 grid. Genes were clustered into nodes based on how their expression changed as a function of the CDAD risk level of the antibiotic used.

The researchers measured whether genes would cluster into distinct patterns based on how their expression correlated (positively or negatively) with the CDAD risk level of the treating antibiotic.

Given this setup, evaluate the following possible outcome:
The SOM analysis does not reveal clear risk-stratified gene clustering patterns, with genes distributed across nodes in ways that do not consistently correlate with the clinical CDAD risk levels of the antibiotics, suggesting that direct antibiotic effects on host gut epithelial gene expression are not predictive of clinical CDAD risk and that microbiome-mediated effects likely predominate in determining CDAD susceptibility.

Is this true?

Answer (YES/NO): NO